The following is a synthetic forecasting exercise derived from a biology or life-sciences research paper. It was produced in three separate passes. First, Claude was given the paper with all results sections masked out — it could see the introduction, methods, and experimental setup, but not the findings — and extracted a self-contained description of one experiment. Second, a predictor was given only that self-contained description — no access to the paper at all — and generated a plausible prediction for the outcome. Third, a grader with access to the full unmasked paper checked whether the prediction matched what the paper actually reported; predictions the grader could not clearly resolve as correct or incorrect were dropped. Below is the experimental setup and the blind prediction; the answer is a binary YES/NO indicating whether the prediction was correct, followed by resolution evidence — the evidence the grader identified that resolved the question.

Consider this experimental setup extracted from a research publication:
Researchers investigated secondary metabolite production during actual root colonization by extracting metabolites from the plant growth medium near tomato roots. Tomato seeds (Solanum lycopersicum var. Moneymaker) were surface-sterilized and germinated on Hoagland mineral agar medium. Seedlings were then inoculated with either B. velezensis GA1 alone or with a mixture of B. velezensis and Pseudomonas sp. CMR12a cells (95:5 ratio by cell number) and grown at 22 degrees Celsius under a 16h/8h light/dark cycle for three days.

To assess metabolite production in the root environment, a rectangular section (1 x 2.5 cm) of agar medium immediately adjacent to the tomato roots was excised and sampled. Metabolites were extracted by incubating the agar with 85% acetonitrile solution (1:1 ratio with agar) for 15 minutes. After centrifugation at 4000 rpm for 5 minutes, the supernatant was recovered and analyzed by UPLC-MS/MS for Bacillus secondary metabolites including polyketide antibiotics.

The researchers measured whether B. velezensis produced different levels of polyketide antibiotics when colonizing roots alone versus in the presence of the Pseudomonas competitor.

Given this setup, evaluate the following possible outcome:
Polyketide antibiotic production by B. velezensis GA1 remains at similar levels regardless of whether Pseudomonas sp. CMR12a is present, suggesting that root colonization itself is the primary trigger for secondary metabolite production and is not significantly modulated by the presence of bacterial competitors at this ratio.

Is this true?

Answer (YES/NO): NO